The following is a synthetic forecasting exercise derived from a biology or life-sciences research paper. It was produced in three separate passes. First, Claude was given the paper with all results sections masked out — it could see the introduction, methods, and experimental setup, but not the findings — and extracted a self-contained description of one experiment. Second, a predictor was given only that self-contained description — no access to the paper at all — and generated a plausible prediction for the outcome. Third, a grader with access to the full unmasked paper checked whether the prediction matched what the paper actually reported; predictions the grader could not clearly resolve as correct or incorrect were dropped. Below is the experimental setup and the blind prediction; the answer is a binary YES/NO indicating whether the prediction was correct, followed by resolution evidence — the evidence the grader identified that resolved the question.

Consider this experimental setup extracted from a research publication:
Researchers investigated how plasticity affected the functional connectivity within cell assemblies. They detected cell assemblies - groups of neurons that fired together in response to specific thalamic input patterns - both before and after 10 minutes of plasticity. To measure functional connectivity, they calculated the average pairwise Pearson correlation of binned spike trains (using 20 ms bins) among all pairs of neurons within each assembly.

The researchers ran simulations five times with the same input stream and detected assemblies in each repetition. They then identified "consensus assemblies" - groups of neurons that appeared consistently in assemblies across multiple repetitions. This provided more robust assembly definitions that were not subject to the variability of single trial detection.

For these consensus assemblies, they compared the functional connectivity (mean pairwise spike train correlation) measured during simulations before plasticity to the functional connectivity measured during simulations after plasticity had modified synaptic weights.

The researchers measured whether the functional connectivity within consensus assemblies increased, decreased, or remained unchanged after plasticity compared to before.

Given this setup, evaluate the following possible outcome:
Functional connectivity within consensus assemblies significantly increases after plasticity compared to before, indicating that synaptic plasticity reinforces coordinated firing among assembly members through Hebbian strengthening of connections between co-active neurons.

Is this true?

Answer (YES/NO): NO